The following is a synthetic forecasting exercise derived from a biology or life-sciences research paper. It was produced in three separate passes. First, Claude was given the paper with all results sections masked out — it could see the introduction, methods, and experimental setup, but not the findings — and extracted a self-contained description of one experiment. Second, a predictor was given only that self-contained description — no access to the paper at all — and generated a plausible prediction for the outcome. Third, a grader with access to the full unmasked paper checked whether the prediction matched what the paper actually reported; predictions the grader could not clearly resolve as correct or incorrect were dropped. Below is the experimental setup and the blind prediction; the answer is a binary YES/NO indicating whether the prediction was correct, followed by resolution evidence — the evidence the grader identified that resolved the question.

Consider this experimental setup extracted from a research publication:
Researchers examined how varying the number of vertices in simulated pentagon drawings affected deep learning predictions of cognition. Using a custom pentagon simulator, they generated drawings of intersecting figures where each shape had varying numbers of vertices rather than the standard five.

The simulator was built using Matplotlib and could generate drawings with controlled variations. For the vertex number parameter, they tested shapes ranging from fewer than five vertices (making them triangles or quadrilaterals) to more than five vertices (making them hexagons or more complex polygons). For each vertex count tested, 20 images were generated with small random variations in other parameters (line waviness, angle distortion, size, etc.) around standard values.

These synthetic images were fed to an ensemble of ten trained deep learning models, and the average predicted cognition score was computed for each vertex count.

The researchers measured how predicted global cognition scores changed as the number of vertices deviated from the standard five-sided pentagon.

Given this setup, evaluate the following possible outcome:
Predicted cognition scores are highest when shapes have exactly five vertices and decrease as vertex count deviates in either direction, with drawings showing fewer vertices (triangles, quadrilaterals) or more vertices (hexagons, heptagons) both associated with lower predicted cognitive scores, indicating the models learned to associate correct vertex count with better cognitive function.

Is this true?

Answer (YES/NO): YES